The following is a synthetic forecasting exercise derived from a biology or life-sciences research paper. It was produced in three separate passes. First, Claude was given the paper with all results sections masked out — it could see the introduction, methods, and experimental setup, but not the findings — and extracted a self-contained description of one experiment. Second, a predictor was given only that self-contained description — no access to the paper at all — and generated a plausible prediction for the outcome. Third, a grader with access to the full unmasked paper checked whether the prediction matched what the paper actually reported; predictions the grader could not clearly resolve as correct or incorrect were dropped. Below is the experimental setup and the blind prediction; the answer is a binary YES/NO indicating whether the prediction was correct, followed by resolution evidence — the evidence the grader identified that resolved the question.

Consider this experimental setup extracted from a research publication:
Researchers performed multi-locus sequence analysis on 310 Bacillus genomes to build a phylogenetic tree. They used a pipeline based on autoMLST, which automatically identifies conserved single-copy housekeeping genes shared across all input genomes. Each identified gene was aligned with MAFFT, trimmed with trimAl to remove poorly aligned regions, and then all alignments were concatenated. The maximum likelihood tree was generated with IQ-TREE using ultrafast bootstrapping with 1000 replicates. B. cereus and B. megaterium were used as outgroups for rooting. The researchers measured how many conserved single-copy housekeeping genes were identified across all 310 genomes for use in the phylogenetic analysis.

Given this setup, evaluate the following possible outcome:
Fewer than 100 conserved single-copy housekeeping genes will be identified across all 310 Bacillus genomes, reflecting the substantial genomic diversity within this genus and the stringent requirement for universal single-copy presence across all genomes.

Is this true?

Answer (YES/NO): YES